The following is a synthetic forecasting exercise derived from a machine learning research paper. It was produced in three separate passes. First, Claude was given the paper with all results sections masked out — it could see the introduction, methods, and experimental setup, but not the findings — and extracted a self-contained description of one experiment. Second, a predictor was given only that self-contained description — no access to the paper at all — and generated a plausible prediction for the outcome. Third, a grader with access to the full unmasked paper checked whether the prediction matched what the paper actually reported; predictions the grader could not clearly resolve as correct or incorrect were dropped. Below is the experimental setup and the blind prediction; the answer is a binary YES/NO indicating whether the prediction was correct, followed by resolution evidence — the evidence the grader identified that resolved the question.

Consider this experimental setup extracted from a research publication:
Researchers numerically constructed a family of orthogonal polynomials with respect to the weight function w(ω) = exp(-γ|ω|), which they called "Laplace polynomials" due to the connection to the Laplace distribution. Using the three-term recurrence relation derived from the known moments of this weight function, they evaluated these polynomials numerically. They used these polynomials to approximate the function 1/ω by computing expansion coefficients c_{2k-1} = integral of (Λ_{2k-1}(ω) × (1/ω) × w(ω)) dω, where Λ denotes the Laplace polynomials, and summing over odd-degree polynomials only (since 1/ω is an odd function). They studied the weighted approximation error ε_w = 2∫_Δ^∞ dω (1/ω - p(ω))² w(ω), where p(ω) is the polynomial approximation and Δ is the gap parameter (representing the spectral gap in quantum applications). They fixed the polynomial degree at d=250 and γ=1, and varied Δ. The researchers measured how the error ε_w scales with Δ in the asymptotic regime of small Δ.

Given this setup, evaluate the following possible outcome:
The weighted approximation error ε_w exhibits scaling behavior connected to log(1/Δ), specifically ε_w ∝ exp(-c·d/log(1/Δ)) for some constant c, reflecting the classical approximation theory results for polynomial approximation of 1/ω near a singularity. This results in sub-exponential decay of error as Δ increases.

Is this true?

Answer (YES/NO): NO